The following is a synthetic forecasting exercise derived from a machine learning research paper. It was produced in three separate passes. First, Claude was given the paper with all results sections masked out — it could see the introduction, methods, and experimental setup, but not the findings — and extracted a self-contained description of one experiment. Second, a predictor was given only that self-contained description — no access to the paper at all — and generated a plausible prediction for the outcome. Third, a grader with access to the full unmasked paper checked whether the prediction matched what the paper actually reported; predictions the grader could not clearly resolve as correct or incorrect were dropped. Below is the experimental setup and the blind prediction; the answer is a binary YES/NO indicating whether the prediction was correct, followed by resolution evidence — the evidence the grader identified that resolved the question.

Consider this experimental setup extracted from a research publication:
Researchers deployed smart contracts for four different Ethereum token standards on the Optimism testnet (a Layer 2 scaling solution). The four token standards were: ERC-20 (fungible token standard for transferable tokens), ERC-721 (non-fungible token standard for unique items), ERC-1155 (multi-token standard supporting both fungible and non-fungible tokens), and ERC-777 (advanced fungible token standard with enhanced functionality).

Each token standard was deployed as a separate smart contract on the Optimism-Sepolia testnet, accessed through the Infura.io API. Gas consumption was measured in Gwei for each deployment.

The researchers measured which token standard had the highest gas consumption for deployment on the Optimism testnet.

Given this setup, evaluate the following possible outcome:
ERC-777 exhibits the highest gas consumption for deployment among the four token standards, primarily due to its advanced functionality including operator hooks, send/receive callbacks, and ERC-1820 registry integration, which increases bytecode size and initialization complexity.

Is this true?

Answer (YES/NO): YES